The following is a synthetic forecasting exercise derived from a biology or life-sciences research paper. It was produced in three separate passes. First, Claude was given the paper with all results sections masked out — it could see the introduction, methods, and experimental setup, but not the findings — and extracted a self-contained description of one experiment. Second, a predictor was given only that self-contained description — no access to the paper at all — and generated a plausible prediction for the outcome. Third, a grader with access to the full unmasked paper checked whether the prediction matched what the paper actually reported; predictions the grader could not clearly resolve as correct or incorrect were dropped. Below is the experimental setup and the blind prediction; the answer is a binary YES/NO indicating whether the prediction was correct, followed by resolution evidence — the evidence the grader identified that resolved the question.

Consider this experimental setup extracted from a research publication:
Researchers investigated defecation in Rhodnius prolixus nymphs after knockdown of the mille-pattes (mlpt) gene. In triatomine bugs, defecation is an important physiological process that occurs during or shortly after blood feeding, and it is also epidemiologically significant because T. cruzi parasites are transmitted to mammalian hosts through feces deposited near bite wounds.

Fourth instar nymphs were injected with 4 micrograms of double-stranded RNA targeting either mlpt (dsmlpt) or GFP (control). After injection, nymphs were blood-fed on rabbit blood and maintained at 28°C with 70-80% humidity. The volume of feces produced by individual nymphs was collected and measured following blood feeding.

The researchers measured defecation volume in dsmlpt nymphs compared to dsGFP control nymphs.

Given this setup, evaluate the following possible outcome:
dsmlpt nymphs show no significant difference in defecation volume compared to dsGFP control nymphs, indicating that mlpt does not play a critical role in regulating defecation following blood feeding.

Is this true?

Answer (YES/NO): NO